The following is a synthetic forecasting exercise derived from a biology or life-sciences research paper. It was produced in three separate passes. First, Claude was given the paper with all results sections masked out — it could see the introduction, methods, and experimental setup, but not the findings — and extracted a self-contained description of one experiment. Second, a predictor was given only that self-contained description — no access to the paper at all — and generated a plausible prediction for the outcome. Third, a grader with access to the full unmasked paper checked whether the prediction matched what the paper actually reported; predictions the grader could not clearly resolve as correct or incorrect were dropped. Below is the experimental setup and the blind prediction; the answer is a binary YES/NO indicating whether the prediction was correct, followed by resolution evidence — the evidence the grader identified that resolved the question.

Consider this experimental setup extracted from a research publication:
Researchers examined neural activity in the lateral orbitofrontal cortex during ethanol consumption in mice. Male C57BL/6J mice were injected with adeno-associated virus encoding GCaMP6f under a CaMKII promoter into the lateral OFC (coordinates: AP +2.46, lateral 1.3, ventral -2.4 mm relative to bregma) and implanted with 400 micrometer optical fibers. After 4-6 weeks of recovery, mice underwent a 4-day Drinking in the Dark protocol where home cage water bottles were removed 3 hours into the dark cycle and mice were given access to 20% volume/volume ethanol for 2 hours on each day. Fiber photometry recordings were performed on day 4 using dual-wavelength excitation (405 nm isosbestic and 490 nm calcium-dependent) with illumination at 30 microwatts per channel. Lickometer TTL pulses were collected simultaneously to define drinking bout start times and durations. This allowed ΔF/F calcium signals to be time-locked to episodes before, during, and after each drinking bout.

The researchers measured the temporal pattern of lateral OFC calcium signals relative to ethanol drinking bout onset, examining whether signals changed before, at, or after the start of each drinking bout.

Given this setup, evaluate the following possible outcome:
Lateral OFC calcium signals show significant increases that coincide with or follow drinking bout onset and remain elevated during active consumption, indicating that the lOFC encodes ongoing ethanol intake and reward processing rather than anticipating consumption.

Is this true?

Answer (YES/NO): NO